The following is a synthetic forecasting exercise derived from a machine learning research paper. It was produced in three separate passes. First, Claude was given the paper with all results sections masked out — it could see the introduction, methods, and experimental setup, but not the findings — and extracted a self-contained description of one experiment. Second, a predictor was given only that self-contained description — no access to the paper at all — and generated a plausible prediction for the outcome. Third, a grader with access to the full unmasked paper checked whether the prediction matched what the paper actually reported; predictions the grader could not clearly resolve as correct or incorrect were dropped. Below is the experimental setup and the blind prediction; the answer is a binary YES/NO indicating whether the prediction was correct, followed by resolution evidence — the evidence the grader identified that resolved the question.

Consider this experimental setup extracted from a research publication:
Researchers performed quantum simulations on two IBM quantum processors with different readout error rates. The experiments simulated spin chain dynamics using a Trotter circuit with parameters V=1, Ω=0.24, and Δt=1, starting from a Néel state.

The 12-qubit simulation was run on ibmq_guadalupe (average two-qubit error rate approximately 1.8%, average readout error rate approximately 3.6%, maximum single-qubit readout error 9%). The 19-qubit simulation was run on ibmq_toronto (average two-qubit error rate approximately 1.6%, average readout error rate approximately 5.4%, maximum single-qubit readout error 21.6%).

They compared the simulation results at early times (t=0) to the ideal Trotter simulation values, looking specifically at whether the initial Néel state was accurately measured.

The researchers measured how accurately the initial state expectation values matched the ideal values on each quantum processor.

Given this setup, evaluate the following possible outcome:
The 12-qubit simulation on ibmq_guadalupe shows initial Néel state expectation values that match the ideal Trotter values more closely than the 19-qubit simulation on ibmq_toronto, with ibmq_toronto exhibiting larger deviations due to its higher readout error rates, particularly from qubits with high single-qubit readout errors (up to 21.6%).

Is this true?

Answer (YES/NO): YES